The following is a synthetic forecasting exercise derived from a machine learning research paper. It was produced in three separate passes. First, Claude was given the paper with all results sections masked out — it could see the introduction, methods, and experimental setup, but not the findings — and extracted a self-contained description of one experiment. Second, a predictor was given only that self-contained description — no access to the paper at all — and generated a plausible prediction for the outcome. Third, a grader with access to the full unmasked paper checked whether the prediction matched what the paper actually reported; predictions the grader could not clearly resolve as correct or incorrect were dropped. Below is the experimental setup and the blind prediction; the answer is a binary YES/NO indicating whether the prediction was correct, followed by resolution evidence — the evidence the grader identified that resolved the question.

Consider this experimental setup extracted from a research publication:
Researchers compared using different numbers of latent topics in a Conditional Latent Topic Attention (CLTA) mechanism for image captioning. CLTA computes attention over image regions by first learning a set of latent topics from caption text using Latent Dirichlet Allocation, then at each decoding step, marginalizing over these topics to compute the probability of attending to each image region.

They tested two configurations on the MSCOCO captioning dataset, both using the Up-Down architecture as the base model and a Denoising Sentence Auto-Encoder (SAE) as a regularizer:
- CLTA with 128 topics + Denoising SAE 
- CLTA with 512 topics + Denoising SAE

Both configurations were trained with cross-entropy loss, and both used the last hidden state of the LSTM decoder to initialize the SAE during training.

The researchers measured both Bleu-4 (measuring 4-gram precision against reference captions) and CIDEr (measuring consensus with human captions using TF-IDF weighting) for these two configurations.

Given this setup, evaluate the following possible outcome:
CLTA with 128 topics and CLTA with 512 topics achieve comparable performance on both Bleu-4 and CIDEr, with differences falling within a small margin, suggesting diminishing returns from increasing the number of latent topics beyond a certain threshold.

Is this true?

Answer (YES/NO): YES